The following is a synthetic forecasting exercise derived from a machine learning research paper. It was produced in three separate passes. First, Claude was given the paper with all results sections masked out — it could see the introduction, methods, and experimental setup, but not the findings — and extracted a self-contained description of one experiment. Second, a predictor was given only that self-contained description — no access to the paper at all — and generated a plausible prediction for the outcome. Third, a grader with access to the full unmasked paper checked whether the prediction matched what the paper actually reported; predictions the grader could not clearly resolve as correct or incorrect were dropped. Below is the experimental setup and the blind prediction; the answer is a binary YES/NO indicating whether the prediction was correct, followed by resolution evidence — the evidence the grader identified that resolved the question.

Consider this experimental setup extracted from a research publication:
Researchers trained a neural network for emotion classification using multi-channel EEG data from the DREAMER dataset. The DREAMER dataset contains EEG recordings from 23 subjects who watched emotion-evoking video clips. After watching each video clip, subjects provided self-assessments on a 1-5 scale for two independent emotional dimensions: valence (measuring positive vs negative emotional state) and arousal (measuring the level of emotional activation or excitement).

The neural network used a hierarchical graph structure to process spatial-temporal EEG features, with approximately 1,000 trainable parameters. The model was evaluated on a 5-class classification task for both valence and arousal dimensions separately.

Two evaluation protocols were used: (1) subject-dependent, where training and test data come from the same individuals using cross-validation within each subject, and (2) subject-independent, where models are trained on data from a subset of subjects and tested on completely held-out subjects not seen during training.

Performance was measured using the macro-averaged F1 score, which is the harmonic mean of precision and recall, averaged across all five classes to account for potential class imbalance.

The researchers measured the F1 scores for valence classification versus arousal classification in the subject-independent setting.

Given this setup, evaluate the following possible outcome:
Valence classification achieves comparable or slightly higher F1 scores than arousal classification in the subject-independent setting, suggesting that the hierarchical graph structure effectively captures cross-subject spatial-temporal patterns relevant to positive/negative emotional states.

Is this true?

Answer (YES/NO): NO